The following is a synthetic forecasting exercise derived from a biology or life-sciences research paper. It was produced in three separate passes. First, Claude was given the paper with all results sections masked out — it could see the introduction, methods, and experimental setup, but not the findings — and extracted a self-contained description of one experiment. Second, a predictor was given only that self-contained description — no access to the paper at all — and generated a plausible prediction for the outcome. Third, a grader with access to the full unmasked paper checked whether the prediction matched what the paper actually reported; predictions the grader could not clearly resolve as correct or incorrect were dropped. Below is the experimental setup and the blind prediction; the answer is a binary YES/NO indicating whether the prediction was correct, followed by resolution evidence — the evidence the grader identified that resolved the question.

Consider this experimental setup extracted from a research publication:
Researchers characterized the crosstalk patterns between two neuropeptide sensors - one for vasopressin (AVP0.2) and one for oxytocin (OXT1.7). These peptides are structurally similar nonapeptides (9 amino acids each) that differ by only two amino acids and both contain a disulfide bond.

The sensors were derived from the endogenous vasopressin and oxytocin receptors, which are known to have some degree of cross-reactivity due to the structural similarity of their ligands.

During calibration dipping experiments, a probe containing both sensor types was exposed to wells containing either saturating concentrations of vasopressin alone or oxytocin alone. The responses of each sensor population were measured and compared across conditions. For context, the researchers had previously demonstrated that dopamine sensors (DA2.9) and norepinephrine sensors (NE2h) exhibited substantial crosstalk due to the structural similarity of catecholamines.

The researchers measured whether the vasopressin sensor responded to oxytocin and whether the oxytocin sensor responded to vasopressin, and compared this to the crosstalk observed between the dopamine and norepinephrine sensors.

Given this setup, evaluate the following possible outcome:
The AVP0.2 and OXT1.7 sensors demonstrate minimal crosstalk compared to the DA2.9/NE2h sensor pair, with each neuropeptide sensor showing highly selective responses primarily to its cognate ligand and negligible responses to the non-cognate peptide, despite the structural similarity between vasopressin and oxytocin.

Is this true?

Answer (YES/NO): NO